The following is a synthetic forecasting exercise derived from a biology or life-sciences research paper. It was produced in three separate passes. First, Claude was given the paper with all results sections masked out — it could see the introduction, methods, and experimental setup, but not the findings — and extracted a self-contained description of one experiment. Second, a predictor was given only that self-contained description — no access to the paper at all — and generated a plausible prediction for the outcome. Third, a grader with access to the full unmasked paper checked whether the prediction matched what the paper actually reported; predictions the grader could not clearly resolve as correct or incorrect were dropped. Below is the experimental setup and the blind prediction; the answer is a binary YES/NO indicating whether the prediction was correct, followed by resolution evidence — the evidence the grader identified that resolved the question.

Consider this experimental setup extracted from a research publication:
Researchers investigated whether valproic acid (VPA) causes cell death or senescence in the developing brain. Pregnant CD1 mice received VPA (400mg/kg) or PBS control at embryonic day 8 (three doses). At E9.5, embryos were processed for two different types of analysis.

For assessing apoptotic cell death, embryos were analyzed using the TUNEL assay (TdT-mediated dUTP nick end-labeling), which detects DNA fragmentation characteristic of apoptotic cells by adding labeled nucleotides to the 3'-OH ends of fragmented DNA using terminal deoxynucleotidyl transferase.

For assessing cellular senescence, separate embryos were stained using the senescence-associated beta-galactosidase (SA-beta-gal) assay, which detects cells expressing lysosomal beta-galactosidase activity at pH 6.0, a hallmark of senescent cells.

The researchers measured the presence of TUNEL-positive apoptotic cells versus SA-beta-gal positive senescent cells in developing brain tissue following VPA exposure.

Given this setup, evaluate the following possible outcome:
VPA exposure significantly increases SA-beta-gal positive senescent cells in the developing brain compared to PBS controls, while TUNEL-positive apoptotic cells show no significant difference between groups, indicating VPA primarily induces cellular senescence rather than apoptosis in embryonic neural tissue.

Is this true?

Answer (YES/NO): YES